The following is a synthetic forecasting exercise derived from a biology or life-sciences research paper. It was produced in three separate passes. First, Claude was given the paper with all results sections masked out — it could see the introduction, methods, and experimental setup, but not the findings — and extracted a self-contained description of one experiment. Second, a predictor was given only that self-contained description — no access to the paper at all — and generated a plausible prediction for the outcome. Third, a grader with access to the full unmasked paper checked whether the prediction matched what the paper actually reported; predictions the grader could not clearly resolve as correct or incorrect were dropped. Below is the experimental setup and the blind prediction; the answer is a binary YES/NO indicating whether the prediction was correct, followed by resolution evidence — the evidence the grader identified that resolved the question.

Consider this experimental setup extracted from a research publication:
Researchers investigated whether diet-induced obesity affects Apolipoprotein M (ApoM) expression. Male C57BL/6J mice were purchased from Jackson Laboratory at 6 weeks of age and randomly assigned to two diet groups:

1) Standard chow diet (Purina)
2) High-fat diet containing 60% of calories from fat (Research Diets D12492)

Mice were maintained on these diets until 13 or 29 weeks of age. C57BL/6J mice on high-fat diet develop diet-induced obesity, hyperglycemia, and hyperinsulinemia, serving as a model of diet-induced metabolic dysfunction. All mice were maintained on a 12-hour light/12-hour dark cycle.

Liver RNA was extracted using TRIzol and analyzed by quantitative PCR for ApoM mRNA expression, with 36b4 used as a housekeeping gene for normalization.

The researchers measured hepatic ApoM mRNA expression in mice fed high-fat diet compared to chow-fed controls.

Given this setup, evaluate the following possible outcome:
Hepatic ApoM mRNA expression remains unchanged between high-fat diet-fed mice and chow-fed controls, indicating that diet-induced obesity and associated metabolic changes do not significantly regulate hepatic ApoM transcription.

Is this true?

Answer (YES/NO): YES